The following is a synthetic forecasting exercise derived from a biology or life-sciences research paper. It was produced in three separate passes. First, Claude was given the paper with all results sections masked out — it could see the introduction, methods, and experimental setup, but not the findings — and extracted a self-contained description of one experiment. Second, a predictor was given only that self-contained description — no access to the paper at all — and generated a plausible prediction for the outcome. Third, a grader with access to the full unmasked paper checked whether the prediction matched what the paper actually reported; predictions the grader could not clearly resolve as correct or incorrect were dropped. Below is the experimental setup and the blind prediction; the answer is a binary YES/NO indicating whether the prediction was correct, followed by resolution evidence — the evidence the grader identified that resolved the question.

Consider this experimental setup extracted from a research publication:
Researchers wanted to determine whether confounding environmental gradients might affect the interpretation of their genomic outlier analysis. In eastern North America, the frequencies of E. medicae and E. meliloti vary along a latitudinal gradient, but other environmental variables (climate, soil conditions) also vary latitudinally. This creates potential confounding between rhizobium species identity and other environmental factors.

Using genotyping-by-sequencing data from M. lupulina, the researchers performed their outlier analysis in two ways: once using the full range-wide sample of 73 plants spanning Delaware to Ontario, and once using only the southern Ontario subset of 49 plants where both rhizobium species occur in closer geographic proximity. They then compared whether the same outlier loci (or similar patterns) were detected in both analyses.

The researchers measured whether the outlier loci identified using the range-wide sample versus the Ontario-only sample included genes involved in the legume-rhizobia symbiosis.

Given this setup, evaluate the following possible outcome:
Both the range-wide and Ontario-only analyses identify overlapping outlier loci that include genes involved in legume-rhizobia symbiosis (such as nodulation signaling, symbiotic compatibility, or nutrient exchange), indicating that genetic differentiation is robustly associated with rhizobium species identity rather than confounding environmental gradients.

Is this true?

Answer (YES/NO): NO